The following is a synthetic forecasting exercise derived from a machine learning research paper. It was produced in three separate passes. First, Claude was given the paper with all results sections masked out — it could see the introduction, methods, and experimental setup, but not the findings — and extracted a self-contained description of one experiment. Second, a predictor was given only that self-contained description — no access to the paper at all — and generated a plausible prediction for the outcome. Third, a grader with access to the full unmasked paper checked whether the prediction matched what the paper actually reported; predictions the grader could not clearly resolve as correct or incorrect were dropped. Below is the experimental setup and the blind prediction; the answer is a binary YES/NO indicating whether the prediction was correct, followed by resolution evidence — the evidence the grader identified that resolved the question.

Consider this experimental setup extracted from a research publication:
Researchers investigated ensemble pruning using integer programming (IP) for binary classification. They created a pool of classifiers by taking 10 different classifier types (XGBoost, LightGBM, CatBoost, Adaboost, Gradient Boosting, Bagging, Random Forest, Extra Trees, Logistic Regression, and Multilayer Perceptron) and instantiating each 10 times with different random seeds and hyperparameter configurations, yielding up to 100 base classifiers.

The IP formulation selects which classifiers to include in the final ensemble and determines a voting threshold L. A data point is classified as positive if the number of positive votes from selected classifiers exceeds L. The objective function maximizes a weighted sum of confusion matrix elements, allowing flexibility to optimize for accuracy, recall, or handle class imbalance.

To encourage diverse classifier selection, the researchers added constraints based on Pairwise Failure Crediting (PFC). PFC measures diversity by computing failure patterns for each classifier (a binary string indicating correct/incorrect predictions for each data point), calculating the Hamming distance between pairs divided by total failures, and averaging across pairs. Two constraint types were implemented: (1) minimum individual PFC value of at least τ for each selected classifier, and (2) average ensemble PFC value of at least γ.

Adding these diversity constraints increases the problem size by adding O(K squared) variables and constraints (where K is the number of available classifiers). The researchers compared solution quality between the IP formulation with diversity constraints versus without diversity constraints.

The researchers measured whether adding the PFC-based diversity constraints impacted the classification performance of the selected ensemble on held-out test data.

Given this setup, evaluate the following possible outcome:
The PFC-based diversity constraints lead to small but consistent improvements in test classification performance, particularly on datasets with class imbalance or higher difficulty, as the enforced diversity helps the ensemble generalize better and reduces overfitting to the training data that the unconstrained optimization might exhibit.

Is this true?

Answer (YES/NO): NO